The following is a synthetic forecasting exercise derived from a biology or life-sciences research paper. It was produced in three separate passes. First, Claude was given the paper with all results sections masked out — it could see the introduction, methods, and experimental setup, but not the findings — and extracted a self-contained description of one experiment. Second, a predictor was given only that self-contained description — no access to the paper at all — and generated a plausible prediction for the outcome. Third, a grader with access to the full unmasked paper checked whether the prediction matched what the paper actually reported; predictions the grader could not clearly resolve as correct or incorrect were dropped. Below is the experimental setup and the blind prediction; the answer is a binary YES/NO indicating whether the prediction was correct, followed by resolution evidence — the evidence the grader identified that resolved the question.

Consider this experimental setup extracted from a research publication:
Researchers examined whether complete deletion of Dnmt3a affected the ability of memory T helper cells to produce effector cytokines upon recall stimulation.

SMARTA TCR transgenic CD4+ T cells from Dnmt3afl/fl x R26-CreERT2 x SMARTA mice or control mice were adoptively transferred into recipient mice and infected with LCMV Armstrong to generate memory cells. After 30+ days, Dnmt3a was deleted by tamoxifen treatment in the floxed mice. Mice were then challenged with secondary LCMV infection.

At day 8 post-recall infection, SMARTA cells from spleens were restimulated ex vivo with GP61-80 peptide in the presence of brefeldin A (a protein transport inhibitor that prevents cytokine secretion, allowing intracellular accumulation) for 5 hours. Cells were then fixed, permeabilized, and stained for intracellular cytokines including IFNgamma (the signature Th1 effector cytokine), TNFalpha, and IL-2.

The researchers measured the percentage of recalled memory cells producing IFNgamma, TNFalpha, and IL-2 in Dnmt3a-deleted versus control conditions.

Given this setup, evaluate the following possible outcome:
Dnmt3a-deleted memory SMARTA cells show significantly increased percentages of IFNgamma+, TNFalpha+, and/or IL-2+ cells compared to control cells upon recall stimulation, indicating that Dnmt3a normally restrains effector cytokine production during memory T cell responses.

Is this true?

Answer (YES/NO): NO